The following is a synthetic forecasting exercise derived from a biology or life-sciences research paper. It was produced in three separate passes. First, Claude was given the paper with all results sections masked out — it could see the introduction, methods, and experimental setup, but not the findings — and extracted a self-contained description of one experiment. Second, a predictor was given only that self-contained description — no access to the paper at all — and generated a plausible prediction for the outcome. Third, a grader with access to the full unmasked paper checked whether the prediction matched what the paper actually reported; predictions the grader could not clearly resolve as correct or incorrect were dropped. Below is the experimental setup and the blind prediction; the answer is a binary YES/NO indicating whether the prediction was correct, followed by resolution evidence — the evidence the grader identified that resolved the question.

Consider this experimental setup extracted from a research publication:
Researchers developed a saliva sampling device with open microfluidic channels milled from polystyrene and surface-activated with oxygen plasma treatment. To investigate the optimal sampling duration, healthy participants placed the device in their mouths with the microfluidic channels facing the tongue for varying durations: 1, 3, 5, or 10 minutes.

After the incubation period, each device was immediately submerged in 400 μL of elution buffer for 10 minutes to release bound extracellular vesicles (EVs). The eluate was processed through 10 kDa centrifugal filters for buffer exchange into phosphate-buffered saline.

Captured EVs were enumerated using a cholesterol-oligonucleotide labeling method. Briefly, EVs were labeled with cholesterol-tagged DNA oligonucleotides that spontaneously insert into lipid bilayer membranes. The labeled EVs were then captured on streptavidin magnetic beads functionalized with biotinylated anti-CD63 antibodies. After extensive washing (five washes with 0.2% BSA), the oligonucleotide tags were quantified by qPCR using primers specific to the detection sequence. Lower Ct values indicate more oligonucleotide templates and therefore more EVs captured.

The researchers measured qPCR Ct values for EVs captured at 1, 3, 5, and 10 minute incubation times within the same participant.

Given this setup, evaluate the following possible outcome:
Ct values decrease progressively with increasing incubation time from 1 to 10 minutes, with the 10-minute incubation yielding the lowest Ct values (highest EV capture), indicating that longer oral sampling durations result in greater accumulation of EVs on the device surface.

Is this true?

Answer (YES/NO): NO